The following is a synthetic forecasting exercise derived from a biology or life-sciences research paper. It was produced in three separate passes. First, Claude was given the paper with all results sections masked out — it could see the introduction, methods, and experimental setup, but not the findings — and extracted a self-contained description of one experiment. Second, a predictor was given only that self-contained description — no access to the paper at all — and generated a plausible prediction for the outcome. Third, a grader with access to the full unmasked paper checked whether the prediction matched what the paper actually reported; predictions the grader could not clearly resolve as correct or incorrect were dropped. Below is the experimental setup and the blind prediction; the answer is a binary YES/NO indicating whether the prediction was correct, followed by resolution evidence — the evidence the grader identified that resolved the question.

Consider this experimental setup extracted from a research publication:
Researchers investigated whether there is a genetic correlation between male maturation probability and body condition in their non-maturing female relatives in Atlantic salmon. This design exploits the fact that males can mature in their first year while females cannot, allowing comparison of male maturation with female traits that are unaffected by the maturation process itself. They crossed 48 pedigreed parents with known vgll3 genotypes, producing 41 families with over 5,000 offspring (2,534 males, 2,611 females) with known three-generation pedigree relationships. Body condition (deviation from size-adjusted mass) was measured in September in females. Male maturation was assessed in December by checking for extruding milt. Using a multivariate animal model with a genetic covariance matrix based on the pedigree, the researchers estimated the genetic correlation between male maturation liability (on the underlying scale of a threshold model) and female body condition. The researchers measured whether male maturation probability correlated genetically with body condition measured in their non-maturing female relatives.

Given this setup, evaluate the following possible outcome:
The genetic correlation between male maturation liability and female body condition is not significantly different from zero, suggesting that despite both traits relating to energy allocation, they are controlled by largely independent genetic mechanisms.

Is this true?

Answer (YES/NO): NO